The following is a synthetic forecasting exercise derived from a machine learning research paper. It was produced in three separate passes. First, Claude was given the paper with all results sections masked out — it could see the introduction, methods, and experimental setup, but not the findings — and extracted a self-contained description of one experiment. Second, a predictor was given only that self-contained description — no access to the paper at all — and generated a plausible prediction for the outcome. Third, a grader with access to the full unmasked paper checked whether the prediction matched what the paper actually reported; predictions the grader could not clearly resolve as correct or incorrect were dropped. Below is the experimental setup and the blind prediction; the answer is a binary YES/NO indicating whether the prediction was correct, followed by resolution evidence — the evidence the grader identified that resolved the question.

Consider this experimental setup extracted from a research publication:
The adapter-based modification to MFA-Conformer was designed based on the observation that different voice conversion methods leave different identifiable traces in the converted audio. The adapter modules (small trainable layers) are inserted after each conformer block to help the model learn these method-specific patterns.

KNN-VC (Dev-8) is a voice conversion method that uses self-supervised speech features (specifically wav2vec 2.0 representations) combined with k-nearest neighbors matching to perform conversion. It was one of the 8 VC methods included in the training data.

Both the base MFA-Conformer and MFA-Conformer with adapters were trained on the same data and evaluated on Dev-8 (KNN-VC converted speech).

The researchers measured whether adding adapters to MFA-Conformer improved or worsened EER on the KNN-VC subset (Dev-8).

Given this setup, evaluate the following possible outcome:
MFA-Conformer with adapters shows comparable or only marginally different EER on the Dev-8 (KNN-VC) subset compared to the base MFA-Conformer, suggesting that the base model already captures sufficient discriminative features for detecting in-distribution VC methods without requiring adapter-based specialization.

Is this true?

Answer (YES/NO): NO